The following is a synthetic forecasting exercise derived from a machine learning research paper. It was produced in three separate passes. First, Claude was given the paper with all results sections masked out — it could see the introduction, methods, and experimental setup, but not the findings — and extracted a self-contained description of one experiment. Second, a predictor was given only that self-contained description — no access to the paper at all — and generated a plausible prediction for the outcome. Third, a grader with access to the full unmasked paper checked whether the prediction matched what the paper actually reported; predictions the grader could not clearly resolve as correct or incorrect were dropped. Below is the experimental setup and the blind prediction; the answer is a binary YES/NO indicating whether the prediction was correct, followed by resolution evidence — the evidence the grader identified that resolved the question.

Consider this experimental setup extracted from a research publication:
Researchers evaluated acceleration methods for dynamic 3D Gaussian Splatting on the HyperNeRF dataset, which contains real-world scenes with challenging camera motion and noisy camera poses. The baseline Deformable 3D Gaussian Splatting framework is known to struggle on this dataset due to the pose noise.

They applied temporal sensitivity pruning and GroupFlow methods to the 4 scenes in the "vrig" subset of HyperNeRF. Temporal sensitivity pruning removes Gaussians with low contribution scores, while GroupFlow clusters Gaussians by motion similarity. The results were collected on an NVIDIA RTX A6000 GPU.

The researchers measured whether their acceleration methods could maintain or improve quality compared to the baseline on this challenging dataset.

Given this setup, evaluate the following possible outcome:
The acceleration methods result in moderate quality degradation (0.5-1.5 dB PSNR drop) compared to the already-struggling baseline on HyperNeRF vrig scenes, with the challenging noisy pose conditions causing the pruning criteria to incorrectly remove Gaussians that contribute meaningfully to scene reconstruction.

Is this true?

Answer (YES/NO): NO